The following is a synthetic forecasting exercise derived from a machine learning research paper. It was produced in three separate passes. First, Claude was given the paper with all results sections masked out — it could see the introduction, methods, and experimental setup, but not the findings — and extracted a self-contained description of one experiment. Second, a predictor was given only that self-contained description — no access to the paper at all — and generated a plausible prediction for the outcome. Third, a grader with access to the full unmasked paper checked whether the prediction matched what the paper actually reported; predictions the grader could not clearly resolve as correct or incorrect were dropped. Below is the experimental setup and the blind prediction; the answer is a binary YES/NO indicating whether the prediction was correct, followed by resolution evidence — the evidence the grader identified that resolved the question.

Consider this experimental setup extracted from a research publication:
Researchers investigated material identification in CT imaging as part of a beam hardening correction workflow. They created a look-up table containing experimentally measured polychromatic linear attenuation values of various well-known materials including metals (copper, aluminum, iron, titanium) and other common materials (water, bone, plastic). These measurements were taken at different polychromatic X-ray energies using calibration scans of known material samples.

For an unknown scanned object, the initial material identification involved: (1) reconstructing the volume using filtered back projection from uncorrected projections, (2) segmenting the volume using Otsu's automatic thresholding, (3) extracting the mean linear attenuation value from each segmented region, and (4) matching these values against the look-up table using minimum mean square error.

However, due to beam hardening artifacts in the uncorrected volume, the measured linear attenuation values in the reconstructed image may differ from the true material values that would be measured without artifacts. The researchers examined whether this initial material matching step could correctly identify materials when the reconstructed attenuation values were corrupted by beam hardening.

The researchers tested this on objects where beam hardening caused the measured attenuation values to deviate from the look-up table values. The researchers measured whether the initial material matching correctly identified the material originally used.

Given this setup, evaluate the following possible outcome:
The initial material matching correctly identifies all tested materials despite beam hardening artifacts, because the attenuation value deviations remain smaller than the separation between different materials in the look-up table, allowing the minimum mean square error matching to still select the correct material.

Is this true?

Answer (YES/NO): NO